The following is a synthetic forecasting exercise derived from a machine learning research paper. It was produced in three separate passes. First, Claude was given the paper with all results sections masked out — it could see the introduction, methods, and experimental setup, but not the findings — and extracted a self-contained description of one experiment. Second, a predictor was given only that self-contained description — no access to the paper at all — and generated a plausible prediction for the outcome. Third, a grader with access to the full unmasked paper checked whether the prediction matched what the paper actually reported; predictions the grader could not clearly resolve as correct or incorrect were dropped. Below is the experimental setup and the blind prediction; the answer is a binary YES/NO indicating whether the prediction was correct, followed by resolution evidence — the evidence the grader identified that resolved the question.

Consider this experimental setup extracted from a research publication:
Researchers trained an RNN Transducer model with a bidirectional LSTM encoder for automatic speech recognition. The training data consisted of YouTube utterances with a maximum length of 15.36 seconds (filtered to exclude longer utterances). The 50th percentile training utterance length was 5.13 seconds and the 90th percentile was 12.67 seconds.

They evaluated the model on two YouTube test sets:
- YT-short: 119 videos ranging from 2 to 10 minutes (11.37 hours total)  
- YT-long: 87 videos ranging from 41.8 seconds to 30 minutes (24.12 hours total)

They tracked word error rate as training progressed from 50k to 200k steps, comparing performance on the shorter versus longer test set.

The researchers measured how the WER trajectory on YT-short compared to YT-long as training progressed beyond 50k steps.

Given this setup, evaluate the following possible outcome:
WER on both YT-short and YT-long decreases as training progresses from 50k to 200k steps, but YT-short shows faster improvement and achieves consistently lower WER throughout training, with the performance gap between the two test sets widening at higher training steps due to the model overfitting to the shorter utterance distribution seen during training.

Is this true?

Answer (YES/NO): NO